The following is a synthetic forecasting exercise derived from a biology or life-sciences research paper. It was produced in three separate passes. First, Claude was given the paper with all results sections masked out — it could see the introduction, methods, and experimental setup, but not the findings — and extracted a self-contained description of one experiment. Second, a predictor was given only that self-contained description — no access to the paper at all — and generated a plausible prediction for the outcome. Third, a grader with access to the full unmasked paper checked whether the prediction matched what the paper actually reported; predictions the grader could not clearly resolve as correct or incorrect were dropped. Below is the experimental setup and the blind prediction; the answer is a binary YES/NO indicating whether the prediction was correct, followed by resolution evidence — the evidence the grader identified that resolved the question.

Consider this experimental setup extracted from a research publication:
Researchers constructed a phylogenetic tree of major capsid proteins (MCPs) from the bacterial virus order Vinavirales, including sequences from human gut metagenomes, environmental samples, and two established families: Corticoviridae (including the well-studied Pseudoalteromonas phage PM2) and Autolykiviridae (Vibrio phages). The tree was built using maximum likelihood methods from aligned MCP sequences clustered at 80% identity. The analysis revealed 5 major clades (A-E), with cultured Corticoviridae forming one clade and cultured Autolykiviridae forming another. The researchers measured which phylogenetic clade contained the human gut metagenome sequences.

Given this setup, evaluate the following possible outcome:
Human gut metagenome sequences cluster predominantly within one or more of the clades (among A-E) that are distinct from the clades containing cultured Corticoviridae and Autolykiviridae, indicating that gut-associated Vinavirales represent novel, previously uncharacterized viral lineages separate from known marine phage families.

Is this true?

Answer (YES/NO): YES